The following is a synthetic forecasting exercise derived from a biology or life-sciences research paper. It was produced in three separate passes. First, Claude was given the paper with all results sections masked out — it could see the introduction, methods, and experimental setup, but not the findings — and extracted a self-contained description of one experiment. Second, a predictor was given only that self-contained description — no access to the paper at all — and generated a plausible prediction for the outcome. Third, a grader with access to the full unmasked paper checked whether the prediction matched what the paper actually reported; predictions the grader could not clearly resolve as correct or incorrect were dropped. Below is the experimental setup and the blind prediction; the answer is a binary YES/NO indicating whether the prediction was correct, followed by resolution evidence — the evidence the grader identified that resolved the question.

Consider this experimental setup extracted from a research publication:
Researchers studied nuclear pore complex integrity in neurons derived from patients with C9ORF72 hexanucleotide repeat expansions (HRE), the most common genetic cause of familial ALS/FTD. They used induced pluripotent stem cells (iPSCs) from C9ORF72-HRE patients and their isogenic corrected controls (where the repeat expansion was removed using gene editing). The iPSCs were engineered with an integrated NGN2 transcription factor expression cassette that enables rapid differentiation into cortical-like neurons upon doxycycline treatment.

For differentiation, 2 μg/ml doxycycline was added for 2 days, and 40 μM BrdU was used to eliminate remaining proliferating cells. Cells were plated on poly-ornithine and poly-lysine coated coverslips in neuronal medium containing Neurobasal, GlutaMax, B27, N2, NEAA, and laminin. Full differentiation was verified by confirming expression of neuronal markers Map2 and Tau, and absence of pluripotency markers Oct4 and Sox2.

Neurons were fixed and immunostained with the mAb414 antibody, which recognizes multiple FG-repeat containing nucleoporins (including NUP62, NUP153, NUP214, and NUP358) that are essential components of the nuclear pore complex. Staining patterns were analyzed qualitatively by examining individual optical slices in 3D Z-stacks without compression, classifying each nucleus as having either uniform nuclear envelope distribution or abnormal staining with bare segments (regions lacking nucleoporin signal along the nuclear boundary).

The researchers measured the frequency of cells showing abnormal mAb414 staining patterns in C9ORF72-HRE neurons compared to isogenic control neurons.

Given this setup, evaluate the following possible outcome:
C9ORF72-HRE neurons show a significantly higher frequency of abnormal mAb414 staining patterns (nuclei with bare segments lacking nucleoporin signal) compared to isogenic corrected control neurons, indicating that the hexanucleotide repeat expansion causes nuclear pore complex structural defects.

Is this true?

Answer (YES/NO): YES